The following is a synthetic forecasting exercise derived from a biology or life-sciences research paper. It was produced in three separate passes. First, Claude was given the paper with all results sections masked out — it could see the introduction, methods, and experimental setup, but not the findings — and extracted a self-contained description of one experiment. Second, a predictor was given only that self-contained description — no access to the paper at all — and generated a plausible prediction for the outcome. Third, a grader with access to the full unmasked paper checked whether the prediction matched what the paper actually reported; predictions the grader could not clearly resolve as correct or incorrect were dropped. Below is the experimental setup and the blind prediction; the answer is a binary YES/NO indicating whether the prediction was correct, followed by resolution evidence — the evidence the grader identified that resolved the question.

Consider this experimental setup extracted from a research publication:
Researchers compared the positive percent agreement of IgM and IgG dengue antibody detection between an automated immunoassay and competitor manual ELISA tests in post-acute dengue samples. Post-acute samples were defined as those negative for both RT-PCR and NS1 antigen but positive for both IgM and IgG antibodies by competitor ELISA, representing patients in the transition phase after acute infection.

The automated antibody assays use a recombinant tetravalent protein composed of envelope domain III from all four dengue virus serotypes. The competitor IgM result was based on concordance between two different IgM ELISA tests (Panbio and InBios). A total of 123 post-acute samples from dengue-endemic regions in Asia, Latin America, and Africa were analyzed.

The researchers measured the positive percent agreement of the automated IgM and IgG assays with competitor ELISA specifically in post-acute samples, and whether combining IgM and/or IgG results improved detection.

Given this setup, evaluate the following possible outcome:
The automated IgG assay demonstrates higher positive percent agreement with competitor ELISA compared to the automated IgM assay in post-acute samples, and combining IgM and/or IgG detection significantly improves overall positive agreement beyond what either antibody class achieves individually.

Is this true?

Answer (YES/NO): YES